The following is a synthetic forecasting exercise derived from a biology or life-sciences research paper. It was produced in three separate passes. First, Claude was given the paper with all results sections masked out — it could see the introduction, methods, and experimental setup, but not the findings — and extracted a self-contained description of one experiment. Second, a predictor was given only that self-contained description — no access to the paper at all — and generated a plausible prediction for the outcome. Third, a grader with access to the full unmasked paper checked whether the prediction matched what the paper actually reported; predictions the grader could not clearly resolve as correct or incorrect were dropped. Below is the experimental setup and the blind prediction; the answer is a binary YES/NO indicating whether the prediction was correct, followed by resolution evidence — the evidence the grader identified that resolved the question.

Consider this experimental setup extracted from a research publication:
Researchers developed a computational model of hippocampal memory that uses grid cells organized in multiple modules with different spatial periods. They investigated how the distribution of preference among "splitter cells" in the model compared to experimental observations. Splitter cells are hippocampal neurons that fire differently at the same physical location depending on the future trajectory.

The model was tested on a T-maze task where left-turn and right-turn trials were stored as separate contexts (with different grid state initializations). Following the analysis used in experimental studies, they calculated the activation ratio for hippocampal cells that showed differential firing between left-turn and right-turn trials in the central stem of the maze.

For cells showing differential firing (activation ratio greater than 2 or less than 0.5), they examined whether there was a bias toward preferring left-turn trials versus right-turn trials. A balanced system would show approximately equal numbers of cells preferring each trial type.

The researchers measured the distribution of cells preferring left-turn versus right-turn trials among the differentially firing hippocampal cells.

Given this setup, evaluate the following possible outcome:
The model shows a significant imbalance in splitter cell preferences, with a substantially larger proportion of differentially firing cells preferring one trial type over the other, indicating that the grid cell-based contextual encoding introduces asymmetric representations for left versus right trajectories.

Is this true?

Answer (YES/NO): NO